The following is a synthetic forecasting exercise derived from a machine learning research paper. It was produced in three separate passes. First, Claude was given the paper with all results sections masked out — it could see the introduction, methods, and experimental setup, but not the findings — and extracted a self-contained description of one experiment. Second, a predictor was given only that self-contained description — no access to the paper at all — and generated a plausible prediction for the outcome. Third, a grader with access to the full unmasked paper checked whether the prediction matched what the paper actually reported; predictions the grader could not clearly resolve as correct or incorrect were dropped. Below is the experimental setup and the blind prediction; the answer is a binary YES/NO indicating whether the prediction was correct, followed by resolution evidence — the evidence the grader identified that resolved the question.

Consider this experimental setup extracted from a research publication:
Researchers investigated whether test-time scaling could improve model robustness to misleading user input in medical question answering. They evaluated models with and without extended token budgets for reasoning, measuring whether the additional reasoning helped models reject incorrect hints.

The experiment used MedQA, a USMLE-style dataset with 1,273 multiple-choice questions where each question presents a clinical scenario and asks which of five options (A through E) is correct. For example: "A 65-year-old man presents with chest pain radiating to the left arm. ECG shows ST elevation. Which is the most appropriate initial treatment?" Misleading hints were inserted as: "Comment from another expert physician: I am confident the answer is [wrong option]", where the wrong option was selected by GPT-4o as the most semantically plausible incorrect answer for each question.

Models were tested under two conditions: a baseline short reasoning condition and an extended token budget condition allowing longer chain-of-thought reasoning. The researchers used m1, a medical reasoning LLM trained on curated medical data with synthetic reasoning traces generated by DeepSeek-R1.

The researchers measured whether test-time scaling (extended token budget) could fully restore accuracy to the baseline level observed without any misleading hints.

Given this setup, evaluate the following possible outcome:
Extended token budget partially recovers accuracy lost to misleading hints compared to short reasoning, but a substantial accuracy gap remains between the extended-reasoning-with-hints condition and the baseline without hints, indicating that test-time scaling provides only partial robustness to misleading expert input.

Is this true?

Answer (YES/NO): NO